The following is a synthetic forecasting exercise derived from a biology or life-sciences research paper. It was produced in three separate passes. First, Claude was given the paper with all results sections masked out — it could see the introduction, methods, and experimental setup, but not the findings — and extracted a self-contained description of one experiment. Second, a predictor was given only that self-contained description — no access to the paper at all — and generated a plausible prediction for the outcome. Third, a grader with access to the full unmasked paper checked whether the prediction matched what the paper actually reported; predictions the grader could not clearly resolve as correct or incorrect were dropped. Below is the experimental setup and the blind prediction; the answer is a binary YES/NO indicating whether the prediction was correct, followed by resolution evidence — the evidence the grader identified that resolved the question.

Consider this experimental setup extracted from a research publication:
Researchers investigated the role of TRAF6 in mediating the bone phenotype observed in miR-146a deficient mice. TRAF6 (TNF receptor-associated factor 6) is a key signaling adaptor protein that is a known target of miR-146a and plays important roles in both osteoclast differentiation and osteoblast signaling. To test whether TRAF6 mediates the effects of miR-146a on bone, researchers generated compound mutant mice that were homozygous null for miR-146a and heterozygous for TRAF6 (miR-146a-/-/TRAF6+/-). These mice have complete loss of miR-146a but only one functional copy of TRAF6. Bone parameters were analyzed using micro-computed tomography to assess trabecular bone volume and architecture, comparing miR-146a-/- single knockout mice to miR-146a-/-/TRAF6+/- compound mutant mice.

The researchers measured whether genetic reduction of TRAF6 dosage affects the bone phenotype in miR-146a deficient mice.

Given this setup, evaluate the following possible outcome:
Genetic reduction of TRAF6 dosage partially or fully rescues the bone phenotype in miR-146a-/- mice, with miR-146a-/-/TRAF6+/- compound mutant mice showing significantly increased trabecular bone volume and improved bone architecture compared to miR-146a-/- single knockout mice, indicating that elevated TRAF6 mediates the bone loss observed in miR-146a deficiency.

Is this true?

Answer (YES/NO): NO